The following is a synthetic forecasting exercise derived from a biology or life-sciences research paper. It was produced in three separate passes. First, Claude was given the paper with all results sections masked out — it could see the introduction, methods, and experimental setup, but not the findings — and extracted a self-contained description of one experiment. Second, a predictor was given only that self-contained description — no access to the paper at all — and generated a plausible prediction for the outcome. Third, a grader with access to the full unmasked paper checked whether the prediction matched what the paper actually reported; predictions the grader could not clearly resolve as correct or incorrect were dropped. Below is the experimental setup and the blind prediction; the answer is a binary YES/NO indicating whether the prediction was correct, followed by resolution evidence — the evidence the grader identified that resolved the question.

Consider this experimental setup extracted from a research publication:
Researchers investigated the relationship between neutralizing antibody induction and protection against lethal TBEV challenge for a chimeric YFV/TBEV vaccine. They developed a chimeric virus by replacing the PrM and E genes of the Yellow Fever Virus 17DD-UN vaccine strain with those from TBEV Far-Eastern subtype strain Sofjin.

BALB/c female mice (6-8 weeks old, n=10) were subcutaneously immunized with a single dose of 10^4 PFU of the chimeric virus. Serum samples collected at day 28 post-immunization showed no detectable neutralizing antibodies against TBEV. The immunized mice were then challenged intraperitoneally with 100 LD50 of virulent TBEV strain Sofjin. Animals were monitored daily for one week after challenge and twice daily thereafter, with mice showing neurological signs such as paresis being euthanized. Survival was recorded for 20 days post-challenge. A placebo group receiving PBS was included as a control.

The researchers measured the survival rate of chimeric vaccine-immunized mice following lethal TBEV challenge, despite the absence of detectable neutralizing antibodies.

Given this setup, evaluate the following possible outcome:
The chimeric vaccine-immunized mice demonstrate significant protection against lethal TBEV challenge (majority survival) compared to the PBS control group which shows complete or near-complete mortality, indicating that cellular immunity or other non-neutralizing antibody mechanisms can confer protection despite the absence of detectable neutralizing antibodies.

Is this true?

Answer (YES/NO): YES